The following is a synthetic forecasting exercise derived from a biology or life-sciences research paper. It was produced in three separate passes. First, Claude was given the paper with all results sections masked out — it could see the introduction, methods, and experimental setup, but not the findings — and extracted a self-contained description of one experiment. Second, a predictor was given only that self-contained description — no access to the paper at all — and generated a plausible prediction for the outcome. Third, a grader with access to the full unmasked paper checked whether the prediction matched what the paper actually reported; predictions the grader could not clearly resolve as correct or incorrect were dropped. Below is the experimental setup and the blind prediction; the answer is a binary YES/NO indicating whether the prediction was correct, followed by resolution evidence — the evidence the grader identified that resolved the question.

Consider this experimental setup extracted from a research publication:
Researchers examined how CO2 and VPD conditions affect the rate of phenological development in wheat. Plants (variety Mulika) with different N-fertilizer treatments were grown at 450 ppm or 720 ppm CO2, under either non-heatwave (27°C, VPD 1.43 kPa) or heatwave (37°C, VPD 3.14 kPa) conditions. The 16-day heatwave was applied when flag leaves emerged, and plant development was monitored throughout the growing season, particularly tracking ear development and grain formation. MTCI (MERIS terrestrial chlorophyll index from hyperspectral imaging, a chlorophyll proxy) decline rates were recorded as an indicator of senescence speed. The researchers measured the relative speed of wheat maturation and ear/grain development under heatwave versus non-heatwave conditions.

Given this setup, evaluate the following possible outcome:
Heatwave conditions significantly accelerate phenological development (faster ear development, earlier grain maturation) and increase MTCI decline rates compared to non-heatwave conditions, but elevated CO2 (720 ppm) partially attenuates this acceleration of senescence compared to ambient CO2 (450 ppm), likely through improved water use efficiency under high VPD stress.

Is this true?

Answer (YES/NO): NO